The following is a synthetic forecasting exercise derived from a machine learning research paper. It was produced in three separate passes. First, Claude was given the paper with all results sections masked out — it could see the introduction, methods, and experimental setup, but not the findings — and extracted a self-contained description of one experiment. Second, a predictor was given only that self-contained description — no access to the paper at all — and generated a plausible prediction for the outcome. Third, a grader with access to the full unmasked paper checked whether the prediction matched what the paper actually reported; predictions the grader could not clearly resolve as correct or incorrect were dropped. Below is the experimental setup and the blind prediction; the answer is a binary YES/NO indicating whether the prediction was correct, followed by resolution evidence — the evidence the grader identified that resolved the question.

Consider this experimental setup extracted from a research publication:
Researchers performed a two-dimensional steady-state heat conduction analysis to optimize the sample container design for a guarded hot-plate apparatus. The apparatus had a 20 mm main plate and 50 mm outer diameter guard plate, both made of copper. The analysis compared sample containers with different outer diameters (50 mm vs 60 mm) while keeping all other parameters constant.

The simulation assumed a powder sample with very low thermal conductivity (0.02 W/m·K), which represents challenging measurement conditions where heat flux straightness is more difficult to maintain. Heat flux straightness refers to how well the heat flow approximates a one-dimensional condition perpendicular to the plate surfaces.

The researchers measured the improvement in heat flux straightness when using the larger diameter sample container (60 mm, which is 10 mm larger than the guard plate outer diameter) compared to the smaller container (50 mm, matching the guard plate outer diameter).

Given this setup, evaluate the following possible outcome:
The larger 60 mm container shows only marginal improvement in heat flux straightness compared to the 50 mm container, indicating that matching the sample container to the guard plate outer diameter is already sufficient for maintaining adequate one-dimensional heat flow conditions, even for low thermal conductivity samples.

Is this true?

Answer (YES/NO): NO